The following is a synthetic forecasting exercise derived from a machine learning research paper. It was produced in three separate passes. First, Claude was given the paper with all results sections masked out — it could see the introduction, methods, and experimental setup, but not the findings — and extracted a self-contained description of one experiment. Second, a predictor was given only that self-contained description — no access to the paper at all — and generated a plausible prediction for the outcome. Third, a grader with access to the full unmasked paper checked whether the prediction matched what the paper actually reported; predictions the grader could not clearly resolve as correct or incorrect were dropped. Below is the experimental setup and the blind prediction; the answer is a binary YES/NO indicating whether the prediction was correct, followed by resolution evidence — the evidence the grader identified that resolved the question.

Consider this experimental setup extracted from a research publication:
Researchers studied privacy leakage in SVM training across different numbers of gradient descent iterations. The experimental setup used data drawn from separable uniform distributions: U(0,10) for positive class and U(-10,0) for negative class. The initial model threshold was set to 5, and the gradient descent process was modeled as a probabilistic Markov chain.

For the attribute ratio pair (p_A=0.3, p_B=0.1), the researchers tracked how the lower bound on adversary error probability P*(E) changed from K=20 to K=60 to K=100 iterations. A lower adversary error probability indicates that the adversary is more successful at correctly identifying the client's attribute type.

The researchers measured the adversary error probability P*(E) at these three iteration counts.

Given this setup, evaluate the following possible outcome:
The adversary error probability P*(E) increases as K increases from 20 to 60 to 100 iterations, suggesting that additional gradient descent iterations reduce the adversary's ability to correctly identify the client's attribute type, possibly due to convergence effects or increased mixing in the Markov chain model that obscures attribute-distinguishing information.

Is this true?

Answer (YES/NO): NO